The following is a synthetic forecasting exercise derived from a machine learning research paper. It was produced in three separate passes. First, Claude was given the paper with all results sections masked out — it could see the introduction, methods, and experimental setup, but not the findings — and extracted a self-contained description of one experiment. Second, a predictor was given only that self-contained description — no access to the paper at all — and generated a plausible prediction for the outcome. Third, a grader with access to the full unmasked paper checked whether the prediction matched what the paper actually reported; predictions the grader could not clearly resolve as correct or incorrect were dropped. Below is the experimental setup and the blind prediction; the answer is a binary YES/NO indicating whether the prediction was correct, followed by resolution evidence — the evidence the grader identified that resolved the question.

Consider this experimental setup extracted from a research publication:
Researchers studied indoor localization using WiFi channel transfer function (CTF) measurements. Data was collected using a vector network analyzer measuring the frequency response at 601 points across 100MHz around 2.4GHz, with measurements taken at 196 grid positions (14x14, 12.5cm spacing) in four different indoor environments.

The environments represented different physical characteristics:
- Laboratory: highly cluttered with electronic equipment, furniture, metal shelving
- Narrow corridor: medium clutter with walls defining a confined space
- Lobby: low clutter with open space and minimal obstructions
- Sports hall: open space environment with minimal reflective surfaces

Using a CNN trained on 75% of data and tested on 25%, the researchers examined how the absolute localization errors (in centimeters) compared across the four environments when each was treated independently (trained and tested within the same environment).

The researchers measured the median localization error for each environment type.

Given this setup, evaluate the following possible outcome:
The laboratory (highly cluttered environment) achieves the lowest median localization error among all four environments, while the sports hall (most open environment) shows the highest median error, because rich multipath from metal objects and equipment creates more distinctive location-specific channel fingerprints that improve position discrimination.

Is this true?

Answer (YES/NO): NO